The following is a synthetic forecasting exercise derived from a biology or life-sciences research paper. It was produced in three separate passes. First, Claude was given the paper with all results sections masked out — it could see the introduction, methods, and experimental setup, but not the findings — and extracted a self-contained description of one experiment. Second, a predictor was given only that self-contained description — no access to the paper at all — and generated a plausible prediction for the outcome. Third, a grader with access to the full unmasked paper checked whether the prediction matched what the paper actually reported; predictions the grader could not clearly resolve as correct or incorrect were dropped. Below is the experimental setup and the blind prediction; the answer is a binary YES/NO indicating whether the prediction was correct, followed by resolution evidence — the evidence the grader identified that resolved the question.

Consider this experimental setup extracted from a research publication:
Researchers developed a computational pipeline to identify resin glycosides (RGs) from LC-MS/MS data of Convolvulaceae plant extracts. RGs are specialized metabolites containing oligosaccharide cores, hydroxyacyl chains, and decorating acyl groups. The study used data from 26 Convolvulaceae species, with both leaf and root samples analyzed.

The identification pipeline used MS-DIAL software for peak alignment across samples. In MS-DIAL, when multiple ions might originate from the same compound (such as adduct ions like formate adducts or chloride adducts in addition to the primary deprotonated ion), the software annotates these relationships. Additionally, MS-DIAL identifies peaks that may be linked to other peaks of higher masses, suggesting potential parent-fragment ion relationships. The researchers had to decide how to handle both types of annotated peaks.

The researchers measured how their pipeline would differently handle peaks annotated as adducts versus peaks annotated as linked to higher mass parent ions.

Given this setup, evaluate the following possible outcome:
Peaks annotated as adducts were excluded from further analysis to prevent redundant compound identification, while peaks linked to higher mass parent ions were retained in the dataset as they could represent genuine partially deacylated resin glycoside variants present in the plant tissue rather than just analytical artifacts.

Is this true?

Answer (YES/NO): NO